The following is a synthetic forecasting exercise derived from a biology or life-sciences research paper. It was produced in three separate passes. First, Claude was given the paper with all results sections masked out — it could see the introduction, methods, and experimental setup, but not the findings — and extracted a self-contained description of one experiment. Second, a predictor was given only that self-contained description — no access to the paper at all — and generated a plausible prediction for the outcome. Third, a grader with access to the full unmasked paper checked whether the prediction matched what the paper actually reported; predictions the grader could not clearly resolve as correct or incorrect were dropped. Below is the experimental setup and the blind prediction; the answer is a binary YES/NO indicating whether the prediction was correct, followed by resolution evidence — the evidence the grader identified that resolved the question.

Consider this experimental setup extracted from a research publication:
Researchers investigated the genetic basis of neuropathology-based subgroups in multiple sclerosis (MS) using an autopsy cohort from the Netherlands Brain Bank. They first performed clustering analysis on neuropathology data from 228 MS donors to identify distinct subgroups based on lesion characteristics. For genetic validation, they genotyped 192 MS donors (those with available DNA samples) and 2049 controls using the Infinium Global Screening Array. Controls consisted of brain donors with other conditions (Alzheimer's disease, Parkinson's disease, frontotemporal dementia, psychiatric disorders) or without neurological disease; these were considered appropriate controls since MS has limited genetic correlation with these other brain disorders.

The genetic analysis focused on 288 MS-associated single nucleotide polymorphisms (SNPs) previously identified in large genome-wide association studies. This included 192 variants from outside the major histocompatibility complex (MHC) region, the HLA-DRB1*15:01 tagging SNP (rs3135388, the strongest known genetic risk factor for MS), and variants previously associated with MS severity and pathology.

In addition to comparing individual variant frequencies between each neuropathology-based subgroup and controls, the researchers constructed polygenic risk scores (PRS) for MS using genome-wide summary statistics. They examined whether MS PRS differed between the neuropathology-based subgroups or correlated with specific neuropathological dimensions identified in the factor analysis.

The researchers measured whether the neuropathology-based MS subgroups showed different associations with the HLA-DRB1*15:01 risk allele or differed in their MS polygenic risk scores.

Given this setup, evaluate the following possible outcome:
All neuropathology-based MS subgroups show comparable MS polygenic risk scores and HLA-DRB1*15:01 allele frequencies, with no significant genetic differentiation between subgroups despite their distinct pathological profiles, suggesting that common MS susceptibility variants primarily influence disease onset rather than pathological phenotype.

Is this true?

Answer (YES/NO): NO